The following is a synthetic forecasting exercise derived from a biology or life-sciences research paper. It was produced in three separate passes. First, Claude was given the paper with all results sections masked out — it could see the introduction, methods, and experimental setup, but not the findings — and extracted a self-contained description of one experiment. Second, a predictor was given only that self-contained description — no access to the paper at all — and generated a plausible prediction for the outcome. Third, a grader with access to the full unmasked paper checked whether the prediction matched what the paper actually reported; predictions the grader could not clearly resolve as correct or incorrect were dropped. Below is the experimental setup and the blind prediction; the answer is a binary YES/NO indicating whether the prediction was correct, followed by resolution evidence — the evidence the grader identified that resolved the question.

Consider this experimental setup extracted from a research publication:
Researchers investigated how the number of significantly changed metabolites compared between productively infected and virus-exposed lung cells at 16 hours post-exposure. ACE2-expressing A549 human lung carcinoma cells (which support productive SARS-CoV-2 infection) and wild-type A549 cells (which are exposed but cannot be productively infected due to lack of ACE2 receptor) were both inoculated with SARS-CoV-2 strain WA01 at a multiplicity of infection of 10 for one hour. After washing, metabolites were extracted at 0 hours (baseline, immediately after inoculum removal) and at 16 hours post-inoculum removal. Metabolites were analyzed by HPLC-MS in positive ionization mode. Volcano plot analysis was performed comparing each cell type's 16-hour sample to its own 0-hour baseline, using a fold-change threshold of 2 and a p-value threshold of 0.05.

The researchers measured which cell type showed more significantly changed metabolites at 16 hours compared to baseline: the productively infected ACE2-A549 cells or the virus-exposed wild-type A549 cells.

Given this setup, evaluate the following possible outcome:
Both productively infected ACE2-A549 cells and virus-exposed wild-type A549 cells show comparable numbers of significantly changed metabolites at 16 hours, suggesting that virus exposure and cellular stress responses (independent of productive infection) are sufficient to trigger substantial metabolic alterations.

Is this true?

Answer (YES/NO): NO